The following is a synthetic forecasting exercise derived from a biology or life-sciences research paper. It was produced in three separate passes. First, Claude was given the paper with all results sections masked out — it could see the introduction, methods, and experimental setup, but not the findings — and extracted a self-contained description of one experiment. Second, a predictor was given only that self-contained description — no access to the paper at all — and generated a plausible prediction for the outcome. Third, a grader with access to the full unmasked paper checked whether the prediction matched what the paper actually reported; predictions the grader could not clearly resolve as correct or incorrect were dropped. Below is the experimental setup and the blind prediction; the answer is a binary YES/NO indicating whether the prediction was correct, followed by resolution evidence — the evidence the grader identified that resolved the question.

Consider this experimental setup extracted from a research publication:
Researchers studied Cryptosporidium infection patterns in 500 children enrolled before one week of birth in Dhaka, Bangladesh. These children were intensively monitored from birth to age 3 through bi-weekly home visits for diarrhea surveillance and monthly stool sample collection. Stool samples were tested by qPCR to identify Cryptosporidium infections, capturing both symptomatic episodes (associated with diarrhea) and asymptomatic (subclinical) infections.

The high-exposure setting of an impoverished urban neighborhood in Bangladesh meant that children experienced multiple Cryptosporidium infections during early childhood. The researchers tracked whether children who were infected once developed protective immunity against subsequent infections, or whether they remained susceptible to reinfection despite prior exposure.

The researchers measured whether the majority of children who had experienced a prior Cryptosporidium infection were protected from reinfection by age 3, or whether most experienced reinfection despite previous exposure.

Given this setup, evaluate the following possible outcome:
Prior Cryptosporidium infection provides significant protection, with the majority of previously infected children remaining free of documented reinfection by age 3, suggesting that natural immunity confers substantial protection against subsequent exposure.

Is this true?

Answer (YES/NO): NO